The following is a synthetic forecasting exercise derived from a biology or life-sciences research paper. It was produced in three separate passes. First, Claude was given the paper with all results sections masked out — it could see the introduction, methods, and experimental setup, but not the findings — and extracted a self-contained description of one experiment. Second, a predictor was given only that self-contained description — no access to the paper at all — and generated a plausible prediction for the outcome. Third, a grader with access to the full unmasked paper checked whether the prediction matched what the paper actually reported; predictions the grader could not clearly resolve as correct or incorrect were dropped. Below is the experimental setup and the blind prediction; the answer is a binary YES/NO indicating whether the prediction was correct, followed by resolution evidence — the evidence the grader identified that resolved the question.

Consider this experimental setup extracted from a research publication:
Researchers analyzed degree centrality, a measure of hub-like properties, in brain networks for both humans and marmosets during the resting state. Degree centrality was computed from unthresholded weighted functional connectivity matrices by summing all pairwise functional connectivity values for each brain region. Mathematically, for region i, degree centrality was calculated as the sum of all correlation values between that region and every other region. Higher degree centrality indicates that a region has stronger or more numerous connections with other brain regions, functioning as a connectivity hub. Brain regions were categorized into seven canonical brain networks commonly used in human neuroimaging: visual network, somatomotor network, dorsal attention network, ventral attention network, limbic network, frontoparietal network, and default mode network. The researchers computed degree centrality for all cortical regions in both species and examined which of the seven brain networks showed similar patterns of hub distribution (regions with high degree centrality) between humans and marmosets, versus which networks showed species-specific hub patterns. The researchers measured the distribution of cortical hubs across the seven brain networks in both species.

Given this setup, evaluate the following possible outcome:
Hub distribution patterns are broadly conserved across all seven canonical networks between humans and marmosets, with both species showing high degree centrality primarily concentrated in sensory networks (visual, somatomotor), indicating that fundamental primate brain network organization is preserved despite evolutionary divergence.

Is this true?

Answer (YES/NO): NO